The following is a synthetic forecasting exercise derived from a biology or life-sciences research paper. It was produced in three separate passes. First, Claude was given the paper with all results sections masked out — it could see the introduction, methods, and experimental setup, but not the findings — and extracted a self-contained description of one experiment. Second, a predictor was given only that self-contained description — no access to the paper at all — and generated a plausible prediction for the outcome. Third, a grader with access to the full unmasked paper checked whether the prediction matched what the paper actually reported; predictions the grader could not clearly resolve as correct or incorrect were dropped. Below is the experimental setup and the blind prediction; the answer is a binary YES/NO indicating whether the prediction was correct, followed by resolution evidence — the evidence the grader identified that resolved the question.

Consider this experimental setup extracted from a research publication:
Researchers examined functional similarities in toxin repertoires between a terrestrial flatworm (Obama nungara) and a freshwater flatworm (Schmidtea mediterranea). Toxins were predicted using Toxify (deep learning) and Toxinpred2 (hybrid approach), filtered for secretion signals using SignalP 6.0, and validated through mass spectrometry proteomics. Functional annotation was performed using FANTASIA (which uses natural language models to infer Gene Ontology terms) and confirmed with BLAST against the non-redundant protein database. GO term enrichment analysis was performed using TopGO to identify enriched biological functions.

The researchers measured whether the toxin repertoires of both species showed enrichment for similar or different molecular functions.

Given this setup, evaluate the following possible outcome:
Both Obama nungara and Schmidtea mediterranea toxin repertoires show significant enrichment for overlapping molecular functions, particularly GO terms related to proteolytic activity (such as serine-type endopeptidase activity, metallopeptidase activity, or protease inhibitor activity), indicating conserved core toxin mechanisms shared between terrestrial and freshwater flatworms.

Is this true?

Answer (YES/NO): NO